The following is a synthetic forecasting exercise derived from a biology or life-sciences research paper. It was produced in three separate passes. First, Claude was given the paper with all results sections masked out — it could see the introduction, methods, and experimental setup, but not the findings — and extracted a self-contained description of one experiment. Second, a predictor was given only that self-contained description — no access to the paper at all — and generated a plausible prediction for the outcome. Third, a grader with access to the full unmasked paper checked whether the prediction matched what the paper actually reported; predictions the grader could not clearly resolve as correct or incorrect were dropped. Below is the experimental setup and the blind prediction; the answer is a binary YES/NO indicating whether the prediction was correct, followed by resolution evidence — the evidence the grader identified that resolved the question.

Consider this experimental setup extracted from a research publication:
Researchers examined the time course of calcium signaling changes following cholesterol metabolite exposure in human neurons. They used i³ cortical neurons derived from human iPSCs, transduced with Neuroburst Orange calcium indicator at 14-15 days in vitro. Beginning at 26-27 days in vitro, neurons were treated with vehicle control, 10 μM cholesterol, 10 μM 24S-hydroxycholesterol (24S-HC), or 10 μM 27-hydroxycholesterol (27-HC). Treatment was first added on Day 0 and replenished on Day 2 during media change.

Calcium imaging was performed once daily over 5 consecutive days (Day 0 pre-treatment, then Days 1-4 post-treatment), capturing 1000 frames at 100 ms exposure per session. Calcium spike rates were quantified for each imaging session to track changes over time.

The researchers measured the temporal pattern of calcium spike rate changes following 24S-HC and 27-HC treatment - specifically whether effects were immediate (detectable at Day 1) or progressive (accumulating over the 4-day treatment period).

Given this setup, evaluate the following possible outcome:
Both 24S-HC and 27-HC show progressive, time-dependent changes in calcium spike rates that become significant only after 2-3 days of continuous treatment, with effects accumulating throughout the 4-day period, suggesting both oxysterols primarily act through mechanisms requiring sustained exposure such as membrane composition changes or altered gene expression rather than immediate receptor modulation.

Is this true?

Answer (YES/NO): NO